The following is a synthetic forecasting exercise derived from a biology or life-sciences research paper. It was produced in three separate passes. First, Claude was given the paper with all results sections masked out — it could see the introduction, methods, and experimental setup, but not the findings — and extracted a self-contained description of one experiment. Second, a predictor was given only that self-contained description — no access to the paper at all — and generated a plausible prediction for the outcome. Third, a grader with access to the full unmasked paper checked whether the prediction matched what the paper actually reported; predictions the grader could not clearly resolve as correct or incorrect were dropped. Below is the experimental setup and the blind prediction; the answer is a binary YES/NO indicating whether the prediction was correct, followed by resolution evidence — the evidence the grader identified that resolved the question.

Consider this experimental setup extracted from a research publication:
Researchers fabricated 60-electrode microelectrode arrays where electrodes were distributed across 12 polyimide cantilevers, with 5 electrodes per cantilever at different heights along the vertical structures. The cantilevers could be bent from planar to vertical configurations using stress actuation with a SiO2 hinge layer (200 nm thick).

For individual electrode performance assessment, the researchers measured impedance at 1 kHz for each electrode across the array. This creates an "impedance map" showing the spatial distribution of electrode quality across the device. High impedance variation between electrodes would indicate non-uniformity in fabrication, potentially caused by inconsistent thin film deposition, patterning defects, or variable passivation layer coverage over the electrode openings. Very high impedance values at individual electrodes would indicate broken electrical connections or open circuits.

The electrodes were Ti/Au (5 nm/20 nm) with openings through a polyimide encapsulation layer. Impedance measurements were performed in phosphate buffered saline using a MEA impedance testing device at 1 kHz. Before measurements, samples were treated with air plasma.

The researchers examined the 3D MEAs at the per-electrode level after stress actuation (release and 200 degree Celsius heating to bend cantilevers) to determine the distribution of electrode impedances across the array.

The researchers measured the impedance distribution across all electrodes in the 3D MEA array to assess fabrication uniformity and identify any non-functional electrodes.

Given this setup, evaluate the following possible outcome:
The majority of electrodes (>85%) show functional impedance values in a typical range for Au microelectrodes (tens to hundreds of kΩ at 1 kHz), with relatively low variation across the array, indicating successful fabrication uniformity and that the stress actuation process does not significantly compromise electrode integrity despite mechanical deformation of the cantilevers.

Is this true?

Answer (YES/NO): NO